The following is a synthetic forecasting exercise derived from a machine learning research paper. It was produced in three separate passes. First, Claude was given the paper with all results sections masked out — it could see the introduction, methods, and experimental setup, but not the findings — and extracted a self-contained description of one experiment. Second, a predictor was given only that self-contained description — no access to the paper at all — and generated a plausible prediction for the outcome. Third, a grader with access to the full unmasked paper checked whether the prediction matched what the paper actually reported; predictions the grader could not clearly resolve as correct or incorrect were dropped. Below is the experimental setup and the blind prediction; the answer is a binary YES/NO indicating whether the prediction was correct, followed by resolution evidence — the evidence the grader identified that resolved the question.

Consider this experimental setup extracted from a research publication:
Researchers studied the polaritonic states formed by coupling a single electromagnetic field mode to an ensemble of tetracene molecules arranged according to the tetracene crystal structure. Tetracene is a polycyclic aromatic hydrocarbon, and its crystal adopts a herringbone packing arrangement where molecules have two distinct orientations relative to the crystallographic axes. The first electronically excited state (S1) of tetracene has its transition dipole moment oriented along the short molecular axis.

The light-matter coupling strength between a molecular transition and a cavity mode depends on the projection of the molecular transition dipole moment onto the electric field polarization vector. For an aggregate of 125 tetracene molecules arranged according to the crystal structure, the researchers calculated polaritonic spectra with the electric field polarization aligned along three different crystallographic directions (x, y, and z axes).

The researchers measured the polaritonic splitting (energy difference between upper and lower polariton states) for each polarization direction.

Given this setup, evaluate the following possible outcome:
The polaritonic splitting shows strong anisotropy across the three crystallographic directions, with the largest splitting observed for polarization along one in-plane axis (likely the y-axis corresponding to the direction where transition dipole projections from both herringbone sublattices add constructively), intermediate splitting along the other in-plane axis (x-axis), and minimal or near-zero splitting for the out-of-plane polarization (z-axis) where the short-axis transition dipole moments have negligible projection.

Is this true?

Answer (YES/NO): NO